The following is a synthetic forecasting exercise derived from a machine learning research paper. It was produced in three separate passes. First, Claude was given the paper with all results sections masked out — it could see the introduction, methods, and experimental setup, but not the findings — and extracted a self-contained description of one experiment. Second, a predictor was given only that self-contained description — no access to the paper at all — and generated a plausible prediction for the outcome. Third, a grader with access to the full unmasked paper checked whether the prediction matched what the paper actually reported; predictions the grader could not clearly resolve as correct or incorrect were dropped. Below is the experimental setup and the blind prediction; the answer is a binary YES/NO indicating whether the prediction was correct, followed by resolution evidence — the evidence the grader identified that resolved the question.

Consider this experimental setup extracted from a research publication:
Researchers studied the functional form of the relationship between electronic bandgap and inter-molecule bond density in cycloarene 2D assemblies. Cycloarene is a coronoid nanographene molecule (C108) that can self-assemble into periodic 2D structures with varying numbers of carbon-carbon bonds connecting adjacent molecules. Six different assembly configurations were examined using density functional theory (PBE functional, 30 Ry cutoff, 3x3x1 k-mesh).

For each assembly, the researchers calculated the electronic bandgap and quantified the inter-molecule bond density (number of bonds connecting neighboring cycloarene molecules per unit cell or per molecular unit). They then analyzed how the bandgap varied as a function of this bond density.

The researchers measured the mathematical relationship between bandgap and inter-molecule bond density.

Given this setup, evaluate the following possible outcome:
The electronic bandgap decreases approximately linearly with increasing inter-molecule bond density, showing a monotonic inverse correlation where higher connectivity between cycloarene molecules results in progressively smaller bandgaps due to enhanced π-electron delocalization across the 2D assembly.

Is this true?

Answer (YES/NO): YES